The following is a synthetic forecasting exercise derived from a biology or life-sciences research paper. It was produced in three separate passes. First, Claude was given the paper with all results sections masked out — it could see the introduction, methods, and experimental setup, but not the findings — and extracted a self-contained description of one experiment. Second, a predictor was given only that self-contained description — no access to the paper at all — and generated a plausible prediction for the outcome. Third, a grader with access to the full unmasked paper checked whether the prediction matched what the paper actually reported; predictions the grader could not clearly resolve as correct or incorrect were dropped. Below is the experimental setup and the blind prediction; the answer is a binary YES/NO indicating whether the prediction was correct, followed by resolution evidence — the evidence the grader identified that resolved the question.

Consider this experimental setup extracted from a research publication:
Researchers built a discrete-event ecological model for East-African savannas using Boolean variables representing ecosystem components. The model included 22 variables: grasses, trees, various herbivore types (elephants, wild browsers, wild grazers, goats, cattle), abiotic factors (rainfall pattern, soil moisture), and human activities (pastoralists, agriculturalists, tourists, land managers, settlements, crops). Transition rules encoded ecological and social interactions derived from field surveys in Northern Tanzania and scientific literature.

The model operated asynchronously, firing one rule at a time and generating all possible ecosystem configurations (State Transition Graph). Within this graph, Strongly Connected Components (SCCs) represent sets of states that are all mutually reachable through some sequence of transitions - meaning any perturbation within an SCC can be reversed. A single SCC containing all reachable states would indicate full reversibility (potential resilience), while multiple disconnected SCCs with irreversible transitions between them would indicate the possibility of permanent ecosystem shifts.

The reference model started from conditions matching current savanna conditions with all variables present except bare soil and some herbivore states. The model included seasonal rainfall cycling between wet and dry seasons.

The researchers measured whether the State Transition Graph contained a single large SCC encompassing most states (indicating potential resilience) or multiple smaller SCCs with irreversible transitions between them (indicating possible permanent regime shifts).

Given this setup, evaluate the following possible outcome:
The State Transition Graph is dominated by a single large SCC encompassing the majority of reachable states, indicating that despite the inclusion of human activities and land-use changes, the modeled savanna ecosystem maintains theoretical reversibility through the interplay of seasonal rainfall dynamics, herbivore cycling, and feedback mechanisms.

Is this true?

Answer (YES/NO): YES